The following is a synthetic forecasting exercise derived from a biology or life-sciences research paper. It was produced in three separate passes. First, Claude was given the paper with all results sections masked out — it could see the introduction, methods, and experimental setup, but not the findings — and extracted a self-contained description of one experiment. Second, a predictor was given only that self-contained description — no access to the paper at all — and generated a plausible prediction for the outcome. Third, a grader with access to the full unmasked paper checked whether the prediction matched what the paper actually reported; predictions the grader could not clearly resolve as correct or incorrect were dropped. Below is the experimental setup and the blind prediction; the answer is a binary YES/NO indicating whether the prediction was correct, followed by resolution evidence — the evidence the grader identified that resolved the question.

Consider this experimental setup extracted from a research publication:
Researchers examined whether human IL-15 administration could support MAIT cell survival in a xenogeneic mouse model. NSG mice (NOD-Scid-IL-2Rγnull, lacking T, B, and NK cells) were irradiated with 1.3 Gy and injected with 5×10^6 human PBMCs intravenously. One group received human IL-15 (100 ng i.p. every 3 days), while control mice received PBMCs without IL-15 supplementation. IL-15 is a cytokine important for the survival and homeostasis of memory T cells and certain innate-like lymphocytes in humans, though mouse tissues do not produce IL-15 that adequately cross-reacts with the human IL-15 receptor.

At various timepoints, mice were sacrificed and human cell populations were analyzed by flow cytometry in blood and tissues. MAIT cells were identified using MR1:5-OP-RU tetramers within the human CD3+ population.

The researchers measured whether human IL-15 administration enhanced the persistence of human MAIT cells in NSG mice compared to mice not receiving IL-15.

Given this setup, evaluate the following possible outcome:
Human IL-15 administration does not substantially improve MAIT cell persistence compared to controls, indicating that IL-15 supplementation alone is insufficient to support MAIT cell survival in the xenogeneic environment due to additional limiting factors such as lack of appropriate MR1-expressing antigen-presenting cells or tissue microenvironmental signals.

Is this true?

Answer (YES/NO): NO